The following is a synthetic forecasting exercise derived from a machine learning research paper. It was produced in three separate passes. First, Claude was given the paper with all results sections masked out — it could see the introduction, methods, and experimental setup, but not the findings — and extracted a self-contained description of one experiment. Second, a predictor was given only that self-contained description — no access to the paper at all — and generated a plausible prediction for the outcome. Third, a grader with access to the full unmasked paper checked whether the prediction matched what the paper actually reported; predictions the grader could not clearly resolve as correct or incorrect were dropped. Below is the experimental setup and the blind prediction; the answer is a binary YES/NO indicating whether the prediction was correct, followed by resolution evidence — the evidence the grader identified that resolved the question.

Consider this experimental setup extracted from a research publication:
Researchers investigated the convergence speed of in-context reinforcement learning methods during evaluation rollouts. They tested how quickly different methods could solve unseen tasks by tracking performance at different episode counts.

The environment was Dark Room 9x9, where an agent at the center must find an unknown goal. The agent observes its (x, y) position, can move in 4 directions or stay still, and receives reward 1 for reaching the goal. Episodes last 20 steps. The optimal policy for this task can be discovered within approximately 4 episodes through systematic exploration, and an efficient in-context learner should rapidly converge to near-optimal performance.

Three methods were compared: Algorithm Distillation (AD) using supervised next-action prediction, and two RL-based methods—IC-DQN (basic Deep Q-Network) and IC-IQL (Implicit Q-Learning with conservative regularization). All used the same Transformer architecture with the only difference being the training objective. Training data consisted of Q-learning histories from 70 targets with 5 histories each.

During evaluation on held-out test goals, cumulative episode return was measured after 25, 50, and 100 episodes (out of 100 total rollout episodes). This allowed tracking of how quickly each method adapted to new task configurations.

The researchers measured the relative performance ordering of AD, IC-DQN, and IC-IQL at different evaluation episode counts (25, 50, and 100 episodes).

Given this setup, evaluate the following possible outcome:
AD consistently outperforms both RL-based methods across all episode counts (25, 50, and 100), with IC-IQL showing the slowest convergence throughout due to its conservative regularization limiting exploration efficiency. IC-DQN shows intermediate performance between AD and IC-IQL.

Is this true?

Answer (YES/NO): NO